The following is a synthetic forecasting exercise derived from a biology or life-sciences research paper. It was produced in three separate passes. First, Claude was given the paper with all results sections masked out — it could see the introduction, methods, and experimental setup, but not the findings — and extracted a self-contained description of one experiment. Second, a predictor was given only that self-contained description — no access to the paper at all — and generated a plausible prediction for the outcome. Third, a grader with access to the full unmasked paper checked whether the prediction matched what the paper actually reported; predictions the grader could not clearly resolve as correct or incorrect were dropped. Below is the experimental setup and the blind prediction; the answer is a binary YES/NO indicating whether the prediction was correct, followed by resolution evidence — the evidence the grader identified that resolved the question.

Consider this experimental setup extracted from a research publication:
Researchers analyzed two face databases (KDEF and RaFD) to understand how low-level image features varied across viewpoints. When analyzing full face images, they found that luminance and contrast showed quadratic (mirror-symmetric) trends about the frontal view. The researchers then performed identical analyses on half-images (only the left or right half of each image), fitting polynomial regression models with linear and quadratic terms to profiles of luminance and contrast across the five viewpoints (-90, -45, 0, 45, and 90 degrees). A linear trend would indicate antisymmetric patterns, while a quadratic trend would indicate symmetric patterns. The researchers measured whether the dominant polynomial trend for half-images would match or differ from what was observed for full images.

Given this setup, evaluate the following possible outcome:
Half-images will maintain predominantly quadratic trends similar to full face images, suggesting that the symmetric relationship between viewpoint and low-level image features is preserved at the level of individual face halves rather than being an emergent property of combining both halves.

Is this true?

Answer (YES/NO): NO